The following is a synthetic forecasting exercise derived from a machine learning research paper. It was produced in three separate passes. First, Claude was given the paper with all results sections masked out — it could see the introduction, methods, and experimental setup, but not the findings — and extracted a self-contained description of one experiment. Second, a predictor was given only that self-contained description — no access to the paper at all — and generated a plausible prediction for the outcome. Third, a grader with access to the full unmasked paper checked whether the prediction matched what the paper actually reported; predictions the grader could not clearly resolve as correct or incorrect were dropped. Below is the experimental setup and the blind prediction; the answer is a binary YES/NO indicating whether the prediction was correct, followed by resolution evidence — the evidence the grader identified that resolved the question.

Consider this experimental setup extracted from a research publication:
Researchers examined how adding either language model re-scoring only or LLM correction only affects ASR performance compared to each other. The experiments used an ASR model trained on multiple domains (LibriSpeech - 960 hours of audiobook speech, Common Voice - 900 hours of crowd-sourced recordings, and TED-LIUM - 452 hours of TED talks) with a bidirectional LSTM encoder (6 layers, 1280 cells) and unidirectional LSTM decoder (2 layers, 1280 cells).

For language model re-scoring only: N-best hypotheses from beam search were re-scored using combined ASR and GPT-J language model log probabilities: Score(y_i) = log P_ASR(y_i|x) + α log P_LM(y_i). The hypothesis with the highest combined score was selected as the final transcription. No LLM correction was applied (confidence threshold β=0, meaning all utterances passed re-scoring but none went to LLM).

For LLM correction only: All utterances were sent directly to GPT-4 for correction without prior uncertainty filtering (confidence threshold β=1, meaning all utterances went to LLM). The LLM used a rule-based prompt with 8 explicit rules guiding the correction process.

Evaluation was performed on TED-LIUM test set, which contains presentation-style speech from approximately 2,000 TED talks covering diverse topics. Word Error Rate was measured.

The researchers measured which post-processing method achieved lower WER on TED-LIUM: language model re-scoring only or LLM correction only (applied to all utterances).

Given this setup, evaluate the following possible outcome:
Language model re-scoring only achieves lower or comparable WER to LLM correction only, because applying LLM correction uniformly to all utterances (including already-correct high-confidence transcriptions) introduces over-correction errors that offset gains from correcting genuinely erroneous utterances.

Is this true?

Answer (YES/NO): YES